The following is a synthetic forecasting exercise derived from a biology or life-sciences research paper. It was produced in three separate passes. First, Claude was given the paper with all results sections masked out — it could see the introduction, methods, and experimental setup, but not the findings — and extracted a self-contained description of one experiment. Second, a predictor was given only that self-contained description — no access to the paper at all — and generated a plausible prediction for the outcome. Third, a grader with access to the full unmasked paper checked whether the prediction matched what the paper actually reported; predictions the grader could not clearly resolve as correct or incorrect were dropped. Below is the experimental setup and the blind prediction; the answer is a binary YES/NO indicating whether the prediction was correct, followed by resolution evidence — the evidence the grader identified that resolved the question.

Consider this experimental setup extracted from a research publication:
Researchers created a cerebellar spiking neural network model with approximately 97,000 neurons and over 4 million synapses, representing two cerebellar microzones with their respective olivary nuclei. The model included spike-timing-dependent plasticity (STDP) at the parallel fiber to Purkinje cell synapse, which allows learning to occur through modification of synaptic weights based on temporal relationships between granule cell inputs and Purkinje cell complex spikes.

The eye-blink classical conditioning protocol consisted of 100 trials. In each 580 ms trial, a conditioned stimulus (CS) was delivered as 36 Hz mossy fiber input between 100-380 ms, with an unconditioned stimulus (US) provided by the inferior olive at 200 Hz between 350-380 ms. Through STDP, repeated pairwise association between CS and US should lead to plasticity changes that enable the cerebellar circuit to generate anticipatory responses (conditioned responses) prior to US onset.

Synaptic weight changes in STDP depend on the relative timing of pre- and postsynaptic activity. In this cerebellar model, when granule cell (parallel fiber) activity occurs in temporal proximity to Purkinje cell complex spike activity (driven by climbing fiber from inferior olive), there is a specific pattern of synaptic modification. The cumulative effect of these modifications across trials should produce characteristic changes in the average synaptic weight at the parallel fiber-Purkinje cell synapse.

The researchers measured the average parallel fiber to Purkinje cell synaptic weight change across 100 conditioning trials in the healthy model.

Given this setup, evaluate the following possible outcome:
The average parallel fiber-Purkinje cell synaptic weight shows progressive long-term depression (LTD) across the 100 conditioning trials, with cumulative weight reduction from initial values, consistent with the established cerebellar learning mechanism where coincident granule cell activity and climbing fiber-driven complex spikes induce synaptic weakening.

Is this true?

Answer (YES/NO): YES